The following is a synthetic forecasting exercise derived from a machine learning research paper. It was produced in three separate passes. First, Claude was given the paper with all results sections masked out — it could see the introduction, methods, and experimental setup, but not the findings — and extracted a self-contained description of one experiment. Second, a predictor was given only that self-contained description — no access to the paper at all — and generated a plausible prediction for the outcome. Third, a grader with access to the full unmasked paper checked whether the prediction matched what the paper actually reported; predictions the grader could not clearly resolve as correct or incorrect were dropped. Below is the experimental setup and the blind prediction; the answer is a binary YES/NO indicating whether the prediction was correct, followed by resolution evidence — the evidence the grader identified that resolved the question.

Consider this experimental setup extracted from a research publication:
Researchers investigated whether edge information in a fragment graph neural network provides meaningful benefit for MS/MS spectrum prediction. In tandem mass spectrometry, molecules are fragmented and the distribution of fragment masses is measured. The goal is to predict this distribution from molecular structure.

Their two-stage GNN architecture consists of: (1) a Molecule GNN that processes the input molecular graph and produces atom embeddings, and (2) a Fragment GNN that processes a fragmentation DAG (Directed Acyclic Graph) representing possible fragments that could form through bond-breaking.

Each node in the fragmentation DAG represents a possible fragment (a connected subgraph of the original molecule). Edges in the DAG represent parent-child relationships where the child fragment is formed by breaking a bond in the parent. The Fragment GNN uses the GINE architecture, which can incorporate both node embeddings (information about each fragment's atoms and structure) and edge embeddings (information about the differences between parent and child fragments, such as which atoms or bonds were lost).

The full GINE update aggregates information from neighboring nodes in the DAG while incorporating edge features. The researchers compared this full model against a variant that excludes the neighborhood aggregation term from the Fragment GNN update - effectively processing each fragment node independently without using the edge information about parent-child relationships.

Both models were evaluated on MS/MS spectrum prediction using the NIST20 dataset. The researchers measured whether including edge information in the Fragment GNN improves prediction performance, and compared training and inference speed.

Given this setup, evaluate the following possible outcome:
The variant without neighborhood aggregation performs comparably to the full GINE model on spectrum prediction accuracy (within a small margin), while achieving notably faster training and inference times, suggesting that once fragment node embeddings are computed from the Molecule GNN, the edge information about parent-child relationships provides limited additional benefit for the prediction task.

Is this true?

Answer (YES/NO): YES